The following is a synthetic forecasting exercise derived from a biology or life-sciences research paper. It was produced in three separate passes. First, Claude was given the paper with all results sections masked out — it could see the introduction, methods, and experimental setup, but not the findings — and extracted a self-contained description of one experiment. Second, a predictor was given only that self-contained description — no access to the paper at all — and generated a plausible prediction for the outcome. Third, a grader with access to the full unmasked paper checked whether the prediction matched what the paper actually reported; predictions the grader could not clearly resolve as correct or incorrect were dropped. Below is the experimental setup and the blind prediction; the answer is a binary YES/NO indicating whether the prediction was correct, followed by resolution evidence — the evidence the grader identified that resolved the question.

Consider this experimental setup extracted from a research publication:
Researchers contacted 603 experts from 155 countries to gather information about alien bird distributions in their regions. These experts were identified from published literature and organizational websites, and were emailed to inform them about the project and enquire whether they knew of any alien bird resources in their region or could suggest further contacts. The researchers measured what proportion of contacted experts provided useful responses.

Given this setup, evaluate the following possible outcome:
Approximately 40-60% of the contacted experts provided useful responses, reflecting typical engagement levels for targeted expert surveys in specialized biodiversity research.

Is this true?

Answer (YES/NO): NO